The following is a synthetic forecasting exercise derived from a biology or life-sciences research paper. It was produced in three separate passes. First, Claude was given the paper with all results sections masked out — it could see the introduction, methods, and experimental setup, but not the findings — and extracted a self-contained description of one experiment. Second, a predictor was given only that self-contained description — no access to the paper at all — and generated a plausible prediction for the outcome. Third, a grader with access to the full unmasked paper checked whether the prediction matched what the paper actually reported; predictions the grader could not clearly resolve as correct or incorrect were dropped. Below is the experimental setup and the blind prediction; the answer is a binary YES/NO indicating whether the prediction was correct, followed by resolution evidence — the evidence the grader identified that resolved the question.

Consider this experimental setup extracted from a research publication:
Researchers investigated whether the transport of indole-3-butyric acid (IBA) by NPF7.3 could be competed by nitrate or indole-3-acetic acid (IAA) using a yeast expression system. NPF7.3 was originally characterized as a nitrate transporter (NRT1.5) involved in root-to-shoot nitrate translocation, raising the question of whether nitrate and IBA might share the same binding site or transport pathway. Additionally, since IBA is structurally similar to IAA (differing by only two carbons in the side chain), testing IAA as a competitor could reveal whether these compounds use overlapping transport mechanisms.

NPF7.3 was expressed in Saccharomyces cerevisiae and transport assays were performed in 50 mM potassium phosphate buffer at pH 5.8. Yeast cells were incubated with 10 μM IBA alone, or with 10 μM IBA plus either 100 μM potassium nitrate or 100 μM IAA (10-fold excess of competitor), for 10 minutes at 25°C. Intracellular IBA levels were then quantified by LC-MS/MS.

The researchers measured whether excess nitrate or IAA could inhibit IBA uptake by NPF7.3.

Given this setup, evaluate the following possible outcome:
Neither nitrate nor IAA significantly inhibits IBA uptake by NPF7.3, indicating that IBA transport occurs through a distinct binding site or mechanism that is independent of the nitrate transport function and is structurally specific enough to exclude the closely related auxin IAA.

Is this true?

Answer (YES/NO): YES